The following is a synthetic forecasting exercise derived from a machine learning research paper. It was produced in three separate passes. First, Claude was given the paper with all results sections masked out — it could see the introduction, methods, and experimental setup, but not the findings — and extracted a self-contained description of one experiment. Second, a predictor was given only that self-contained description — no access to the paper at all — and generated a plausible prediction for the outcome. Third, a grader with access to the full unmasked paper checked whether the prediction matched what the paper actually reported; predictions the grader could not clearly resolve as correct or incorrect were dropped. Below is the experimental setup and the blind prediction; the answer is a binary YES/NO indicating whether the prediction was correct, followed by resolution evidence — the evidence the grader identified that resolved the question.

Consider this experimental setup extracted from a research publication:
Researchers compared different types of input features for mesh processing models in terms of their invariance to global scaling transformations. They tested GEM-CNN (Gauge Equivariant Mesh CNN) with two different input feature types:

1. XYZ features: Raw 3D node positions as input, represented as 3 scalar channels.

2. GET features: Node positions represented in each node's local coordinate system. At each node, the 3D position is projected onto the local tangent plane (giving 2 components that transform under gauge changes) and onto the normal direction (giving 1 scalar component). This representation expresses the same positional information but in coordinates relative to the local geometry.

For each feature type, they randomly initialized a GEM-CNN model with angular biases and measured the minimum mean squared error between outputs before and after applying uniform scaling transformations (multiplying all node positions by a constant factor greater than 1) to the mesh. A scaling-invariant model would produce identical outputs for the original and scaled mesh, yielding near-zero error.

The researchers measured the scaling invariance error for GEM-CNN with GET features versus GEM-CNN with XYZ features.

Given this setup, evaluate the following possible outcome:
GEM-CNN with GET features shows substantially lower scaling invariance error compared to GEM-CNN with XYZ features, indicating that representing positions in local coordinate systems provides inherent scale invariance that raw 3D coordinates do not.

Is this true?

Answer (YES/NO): NO